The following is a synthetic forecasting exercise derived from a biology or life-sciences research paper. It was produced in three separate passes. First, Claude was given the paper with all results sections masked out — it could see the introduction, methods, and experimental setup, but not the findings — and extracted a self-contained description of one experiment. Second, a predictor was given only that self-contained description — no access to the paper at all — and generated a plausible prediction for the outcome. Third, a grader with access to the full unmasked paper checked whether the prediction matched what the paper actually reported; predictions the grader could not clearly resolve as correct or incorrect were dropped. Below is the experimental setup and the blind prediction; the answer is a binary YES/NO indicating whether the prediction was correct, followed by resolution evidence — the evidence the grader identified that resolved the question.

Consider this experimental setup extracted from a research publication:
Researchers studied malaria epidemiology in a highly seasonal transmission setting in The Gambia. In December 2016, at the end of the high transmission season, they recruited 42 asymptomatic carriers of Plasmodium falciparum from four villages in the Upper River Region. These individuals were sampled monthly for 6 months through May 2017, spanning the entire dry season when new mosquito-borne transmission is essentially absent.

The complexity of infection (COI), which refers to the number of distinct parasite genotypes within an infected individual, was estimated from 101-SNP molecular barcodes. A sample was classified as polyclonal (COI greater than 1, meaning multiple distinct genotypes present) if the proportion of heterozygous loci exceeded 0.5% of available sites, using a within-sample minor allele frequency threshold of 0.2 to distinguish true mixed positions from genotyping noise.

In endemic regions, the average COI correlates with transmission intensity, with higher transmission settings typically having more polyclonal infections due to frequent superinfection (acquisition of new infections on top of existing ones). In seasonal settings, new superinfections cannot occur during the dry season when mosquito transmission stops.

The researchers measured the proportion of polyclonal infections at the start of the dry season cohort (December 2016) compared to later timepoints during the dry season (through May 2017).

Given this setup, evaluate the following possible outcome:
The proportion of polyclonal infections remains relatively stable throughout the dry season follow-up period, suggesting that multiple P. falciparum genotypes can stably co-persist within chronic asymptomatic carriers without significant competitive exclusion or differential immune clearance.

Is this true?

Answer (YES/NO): YES